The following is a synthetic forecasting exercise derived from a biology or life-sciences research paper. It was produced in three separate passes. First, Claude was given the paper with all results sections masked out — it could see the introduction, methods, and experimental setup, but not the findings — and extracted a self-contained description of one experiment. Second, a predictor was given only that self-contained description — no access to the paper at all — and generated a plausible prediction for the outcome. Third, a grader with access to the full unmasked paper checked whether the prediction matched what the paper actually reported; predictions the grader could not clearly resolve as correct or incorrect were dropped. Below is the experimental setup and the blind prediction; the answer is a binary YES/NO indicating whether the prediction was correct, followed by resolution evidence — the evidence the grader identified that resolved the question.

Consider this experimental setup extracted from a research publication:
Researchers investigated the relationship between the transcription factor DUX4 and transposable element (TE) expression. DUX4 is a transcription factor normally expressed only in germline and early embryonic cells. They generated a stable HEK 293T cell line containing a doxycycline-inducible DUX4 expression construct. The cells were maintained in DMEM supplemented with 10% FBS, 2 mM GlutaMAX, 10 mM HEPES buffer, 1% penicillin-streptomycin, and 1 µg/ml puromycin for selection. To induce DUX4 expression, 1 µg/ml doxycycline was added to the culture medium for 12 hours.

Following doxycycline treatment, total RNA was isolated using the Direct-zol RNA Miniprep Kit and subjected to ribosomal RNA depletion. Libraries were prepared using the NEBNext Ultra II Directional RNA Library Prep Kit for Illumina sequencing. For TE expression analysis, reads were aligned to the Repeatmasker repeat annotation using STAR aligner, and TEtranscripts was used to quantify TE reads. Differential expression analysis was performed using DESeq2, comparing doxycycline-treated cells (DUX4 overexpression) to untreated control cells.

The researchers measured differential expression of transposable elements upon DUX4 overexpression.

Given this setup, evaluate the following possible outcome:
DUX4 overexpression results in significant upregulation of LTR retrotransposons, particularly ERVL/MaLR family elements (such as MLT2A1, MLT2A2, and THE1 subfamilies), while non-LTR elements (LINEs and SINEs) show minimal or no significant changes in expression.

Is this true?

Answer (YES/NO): NO